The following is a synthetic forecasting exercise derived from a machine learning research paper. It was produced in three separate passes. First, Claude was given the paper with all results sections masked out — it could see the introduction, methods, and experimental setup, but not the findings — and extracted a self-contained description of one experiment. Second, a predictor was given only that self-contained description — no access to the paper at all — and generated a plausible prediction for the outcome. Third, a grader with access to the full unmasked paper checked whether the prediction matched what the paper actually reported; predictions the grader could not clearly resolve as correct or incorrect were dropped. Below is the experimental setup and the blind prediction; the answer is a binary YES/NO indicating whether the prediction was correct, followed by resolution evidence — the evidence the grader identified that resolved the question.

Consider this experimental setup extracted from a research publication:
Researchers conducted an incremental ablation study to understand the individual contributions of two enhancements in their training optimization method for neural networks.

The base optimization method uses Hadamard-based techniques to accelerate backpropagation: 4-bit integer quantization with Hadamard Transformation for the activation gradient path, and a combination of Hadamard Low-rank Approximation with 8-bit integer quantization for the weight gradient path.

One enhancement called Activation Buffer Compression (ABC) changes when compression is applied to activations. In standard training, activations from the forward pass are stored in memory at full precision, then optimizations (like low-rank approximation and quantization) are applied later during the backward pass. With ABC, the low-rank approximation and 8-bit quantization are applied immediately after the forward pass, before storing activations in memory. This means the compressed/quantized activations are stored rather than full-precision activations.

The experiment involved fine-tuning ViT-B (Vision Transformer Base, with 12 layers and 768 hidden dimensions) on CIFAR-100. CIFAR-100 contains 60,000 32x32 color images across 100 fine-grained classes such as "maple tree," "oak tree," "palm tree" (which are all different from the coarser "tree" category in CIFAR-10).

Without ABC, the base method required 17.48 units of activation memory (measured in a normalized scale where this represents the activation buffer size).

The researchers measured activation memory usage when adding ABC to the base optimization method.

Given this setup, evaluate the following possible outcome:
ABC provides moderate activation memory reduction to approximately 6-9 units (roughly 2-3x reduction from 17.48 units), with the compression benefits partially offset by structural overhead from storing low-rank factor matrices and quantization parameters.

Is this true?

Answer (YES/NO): NO